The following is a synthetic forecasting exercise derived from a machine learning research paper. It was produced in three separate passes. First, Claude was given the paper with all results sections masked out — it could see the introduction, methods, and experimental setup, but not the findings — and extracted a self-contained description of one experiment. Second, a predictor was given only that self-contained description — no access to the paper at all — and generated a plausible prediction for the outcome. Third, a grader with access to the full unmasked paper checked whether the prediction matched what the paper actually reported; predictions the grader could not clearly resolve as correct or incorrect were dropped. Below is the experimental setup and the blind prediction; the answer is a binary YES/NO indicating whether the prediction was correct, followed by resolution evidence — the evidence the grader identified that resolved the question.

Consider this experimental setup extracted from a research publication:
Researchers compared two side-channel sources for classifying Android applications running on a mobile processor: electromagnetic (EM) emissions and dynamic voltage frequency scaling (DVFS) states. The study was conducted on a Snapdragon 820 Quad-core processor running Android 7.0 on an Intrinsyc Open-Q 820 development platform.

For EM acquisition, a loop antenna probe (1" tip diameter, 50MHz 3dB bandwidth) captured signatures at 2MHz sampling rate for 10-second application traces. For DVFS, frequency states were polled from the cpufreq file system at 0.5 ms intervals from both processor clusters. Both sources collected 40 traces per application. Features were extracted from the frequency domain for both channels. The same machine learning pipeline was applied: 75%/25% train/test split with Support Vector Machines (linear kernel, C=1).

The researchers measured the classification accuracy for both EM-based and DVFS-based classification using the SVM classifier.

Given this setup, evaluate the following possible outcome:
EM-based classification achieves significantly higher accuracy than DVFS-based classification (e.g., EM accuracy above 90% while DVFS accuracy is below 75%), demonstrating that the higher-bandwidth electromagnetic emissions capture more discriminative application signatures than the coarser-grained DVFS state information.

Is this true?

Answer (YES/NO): NO